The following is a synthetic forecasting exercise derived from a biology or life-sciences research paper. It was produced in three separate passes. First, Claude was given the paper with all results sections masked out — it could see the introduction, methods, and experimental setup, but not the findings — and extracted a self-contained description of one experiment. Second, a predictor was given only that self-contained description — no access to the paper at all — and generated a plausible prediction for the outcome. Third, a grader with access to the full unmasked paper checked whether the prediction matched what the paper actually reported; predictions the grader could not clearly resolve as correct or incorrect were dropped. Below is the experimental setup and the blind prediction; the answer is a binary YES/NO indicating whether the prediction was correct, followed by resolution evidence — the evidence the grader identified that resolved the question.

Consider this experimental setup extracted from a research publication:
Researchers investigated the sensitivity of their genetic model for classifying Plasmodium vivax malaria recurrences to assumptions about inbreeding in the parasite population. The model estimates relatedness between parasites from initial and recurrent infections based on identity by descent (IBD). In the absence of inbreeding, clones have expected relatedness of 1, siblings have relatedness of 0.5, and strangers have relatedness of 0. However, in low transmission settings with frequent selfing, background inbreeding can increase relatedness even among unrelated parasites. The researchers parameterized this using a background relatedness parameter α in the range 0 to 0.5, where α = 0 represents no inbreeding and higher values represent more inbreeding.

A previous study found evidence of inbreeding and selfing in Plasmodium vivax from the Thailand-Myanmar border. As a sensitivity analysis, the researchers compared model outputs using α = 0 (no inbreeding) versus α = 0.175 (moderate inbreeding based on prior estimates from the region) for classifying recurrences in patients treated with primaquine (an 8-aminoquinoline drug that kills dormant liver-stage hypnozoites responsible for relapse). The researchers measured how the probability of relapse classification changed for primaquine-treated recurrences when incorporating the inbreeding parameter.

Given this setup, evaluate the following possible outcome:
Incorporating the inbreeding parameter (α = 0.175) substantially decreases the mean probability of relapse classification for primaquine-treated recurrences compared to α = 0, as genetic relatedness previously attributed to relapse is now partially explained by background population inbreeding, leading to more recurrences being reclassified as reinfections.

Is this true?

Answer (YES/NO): NO